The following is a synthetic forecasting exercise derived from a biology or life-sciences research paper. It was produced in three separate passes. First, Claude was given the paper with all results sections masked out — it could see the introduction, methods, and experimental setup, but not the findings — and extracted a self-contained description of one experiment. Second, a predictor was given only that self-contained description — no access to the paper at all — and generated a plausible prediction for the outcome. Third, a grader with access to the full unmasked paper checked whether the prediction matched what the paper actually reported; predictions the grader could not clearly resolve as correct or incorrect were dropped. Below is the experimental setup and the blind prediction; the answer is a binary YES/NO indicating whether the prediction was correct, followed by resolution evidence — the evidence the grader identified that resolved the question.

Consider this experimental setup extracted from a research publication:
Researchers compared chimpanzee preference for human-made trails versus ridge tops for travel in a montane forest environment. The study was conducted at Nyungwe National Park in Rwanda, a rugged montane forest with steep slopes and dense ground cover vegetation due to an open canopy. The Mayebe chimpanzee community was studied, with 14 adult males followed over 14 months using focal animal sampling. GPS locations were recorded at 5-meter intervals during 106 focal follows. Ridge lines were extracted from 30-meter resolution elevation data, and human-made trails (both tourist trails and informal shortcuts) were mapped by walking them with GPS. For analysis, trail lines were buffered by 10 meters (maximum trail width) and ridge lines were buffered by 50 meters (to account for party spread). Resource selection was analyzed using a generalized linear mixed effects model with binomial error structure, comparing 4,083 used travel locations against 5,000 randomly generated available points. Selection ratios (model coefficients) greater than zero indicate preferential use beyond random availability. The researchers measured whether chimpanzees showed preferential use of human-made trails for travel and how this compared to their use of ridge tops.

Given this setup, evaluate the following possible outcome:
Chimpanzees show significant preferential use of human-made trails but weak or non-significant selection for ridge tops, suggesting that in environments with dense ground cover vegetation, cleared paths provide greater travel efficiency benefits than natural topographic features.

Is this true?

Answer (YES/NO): YES